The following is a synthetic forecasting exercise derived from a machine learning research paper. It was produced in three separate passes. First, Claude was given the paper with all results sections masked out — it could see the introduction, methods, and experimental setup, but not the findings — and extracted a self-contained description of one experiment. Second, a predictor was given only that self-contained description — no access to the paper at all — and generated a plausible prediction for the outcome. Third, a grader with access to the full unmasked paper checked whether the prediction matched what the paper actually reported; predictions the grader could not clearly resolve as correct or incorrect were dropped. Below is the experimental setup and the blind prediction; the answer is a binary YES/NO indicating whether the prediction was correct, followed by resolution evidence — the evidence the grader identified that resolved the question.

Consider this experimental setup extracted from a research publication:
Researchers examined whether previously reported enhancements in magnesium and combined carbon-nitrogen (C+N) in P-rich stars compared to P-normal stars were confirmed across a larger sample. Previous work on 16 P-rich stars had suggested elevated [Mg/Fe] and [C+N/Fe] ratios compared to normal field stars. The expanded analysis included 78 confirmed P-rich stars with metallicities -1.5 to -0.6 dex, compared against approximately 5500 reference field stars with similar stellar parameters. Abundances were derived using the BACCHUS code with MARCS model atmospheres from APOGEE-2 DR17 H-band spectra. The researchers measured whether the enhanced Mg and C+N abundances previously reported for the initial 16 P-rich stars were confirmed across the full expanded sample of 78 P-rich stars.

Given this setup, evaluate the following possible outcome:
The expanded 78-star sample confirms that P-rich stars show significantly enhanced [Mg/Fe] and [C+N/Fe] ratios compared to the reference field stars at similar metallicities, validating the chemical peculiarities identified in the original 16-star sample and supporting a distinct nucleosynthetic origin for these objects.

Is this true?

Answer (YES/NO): NO